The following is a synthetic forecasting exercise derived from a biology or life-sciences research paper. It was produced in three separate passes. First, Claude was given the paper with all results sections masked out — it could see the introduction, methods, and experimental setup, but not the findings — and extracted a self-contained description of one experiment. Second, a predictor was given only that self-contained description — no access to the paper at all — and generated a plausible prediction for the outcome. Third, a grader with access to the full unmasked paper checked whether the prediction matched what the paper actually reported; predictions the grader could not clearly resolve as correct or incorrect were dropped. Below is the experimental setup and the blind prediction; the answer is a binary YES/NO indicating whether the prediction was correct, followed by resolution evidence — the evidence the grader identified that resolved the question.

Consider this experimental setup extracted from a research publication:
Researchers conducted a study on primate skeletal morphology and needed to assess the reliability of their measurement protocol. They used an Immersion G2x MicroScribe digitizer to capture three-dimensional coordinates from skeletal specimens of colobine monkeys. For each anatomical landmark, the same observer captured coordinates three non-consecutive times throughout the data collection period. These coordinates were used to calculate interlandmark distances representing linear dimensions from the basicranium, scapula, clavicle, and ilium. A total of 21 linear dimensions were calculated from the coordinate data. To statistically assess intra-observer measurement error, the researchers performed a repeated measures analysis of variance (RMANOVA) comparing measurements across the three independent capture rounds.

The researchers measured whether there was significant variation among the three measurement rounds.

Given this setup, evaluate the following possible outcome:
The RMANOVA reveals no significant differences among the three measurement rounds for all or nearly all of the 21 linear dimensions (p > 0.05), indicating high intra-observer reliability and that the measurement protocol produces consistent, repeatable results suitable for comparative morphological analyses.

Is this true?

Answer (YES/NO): YES